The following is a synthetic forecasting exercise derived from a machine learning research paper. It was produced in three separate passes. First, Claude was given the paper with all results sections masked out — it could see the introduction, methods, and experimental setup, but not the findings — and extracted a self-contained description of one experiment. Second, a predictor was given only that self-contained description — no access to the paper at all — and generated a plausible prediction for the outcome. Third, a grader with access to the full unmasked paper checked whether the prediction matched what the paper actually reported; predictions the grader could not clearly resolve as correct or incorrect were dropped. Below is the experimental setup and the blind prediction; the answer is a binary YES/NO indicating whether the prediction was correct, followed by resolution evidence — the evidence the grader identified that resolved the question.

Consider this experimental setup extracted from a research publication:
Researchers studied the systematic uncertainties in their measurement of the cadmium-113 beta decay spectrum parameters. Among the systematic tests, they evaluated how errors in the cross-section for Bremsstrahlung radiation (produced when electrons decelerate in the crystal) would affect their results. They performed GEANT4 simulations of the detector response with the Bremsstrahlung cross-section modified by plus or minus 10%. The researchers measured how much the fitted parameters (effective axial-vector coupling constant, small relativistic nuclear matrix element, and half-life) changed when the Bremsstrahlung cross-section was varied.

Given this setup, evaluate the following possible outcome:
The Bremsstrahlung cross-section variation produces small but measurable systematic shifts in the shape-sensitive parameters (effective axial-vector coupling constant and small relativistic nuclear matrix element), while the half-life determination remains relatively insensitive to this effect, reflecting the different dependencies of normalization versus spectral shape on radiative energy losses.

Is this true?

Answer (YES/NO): NO